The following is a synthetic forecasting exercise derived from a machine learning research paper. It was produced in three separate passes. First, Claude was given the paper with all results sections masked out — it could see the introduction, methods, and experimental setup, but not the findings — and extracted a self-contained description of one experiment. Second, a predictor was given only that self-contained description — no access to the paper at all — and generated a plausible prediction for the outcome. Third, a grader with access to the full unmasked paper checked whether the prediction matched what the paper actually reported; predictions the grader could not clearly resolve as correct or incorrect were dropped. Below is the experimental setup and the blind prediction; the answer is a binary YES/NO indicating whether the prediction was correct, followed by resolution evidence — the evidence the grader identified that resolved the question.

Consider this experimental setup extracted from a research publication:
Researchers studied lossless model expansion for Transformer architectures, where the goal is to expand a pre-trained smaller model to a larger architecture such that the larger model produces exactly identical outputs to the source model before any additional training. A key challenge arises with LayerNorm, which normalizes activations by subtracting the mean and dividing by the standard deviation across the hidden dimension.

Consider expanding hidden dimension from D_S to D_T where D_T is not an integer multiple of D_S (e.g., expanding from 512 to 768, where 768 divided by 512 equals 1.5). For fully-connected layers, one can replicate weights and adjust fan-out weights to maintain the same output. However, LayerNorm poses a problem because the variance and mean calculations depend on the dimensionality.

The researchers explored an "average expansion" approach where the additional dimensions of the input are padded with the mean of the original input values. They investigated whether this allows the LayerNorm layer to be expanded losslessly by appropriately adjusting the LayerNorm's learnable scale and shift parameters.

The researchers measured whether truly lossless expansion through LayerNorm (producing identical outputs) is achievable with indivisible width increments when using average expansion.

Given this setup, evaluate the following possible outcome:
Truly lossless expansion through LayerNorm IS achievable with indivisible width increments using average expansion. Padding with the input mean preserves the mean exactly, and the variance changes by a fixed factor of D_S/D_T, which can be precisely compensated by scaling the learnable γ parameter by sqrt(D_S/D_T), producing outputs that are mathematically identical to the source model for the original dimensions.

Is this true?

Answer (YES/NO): YES